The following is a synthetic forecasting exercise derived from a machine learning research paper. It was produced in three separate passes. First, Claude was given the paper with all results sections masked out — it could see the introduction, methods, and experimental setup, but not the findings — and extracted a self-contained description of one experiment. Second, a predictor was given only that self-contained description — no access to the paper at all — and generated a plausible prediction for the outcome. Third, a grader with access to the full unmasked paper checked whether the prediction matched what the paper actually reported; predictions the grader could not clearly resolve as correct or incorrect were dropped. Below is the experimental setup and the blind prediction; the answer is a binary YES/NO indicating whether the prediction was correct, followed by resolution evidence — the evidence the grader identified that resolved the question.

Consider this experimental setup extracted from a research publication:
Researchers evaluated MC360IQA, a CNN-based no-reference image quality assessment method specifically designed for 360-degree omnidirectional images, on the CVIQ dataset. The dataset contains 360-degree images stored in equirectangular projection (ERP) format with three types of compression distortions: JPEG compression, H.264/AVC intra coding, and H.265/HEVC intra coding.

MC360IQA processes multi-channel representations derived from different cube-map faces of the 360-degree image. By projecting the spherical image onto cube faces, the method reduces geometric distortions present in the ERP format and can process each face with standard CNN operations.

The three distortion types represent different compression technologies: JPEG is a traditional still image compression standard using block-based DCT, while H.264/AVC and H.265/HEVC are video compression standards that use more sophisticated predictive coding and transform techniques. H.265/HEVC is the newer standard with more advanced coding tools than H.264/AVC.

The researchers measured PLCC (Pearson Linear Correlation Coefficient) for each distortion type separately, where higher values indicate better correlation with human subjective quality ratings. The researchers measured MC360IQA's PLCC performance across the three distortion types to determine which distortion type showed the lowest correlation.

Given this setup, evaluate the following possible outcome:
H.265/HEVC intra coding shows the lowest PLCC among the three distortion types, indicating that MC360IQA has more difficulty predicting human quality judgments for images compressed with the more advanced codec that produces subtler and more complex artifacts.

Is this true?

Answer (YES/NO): YES